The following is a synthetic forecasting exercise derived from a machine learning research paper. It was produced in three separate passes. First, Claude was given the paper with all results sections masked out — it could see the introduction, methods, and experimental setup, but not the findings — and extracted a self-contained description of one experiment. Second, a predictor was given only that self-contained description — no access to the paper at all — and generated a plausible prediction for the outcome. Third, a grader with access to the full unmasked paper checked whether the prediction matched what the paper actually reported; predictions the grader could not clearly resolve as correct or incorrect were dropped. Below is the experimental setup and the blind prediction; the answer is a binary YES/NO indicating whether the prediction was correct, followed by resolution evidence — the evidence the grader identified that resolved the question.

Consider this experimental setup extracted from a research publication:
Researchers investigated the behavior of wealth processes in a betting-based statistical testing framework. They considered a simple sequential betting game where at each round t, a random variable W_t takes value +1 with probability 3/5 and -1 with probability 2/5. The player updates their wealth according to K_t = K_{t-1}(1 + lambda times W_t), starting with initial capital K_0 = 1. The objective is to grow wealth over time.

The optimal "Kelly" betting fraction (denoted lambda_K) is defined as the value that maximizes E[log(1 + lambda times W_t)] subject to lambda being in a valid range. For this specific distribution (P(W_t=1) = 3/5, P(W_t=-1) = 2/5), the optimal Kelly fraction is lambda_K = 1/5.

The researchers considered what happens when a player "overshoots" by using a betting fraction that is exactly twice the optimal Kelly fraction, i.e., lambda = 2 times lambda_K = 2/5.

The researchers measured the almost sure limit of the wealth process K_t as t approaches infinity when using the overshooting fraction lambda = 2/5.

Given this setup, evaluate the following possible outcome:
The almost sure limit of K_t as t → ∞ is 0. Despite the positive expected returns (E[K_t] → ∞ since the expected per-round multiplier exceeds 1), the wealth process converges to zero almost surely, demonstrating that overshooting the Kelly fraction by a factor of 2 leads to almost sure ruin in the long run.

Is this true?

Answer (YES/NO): YES